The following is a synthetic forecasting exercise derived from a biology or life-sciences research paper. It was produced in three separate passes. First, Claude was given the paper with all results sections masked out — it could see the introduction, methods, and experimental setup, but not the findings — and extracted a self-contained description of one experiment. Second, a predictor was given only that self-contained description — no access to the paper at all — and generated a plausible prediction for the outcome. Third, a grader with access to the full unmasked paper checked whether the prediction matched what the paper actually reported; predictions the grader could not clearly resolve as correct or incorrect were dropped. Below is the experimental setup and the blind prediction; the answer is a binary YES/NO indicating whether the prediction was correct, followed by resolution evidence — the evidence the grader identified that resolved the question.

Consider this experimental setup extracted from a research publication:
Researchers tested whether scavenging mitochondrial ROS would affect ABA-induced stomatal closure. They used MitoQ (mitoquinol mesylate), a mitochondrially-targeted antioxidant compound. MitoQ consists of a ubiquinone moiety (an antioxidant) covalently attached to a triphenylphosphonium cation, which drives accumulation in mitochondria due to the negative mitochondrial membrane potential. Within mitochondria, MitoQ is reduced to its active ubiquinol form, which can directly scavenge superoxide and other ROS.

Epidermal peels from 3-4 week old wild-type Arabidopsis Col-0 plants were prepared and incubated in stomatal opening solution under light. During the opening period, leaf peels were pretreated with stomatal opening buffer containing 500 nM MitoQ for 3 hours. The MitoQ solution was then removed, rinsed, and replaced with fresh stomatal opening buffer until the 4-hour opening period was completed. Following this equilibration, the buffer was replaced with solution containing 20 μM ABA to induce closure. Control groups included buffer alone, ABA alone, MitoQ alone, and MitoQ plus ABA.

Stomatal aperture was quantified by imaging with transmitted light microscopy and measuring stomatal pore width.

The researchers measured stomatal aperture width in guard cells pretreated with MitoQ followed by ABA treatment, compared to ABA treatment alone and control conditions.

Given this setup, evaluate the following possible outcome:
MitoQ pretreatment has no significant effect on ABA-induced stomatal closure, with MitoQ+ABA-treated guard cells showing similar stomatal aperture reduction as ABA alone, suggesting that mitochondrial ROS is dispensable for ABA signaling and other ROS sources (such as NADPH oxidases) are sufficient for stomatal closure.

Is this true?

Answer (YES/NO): NO